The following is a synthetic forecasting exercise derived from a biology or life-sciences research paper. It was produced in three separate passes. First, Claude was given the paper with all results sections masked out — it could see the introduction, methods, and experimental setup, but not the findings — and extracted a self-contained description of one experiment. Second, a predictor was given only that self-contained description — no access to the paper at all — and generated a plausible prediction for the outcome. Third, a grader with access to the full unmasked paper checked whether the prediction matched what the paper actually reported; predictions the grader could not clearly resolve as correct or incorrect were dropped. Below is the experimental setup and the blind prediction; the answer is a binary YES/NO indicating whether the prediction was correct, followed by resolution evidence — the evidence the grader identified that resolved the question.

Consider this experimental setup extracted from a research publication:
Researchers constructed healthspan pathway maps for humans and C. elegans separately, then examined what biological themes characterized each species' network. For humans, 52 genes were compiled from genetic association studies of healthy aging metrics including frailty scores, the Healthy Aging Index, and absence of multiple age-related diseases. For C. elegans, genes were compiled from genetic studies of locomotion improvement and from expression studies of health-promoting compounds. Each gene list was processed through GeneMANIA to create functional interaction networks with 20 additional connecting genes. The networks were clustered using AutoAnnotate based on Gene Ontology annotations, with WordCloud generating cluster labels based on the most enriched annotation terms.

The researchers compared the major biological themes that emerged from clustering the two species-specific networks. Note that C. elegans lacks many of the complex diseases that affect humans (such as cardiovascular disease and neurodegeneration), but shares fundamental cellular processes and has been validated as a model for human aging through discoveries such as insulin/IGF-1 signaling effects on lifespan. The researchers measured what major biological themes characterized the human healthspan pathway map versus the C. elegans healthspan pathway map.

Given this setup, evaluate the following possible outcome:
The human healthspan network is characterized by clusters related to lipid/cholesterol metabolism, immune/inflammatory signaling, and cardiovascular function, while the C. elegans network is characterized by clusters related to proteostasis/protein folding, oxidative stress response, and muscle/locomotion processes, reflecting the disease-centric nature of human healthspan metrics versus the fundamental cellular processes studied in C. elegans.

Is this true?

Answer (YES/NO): NO